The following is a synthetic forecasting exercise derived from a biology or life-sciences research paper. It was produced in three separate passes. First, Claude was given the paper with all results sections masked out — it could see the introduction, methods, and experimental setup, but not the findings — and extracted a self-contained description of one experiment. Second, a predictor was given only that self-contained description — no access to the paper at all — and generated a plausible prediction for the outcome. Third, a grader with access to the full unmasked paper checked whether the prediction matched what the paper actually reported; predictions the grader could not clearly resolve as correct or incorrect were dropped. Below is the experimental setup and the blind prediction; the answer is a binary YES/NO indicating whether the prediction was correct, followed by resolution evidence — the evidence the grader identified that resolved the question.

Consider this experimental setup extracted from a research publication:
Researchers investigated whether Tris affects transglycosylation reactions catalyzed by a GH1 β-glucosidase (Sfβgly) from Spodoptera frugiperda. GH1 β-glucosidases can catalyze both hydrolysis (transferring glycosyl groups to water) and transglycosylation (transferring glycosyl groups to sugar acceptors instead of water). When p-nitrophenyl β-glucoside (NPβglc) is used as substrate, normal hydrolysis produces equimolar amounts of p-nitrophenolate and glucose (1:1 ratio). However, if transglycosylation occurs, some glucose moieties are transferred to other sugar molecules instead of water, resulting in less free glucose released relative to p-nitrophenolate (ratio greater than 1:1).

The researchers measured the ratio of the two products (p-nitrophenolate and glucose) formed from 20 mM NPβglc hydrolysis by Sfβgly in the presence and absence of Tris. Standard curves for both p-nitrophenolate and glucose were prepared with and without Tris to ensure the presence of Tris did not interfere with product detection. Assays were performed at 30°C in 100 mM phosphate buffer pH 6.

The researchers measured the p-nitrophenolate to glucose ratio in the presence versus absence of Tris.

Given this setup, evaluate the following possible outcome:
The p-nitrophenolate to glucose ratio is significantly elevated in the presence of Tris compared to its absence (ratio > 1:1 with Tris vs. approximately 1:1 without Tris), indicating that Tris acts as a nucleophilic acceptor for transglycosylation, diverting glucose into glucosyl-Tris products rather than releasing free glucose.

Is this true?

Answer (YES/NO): NO